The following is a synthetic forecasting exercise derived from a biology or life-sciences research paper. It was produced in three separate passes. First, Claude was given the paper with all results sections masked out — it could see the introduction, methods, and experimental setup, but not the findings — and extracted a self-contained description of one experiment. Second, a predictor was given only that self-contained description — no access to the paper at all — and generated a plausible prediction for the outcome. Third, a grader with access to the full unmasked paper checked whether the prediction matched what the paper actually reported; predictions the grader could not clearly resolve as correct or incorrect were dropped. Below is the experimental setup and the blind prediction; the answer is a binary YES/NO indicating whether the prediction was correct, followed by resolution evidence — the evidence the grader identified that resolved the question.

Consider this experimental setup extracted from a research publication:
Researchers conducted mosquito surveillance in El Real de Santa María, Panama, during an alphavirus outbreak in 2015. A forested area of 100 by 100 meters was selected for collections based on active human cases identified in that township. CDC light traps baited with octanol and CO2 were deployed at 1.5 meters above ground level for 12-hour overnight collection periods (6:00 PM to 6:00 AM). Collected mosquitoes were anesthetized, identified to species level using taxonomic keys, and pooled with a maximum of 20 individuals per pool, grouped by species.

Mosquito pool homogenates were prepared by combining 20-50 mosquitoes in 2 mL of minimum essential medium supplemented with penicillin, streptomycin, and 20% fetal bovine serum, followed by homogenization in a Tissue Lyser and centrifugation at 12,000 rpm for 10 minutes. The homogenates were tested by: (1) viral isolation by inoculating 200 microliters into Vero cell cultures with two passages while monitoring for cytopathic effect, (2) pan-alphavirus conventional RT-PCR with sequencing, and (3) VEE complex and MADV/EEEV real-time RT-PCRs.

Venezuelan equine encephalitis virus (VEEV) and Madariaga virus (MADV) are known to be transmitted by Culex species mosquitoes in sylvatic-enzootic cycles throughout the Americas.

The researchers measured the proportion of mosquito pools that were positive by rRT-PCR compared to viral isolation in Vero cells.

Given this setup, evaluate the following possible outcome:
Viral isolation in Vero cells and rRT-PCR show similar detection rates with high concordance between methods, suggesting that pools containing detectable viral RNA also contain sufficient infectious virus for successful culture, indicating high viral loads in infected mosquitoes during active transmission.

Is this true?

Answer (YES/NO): NO